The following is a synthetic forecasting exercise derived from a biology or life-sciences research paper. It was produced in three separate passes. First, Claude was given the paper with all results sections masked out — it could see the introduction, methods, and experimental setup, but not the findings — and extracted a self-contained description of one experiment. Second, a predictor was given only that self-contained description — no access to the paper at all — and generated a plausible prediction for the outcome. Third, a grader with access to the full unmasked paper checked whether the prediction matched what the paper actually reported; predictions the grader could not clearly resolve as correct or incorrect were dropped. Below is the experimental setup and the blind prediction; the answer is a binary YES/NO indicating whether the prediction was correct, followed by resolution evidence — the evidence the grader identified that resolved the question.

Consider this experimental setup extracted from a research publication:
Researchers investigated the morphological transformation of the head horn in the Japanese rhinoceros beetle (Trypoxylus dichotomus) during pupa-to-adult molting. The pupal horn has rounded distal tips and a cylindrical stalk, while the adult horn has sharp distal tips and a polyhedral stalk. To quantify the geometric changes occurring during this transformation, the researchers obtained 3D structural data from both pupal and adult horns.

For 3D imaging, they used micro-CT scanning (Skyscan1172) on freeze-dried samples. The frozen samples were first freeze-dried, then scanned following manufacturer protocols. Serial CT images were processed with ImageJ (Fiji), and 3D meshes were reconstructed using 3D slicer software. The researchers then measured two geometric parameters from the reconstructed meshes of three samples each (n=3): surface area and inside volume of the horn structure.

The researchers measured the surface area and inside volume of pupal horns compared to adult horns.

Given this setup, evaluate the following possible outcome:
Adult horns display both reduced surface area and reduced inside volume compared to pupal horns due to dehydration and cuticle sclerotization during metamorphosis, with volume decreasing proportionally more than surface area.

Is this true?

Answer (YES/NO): NO